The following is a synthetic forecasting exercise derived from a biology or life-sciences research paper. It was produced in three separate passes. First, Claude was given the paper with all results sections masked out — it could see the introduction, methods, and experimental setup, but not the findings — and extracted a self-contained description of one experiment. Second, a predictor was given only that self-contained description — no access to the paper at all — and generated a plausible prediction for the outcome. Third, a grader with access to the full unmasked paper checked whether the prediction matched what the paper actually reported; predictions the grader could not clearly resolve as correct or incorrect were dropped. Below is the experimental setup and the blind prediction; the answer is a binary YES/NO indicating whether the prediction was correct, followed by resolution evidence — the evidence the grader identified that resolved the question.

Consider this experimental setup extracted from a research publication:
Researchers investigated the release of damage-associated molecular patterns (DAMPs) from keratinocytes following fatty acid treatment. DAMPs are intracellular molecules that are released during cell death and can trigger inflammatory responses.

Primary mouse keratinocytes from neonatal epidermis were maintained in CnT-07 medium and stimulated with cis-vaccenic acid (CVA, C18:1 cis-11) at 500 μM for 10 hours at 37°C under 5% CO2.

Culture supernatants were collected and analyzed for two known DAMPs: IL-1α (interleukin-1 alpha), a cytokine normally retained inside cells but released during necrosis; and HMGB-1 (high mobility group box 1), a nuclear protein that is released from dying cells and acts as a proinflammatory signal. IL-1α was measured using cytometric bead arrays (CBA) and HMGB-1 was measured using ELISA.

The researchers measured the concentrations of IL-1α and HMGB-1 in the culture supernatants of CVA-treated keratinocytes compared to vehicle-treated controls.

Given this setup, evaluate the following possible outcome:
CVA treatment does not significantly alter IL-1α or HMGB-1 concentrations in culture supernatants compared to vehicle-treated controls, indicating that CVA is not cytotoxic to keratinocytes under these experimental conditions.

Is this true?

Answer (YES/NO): NO